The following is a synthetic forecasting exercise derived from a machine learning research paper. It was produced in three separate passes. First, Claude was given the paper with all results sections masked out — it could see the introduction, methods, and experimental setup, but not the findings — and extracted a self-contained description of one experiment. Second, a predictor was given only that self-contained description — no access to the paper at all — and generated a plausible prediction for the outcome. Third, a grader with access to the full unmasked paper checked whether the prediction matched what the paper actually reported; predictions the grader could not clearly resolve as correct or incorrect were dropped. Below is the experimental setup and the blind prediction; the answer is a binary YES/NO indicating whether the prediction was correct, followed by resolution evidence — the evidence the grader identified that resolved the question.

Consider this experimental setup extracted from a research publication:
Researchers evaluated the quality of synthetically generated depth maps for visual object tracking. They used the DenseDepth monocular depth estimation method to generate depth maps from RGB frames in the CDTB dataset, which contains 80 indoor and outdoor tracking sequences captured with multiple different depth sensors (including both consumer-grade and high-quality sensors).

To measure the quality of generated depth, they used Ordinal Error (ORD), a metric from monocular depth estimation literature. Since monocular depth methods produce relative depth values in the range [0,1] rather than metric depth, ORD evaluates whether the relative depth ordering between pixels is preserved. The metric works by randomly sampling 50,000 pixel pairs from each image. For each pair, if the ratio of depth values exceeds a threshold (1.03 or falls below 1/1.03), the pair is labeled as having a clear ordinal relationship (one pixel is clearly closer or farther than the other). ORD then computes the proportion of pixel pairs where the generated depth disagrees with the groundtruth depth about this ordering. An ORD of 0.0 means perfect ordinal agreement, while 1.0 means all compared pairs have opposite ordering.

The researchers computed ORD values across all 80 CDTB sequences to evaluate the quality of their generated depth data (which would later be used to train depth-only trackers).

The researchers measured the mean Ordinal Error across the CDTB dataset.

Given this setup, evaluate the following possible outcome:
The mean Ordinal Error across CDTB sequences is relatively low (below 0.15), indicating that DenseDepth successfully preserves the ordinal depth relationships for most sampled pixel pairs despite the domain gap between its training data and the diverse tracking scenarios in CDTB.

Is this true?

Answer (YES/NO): NO